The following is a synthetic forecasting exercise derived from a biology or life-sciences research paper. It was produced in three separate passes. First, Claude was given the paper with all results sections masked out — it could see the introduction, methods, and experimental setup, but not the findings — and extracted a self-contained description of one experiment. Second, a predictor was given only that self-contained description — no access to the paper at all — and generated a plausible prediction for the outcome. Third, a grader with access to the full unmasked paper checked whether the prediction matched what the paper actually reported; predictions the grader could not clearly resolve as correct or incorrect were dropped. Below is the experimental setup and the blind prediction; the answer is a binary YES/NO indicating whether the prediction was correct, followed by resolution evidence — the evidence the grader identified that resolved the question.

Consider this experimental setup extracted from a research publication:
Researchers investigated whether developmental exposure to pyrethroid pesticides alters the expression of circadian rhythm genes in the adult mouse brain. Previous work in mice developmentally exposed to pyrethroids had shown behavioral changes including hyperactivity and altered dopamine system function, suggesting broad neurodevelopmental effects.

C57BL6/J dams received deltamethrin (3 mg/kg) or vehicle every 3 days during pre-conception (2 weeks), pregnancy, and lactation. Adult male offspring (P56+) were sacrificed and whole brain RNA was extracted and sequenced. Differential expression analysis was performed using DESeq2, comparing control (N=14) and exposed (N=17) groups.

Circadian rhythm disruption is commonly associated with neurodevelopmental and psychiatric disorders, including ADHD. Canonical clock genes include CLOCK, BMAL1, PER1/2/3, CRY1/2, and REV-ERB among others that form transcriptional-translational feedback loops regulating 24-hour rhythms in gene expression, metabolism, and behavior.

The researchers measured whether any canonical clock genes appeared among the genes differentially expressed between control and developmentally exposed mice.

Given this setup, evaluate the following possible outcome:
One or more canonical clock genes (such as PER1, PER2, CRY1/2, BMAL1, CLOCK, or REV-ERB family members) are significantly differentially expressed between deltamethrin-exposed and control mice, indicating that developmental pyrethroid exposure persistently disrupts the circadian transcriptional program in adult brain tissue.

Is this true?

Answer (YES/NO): YES